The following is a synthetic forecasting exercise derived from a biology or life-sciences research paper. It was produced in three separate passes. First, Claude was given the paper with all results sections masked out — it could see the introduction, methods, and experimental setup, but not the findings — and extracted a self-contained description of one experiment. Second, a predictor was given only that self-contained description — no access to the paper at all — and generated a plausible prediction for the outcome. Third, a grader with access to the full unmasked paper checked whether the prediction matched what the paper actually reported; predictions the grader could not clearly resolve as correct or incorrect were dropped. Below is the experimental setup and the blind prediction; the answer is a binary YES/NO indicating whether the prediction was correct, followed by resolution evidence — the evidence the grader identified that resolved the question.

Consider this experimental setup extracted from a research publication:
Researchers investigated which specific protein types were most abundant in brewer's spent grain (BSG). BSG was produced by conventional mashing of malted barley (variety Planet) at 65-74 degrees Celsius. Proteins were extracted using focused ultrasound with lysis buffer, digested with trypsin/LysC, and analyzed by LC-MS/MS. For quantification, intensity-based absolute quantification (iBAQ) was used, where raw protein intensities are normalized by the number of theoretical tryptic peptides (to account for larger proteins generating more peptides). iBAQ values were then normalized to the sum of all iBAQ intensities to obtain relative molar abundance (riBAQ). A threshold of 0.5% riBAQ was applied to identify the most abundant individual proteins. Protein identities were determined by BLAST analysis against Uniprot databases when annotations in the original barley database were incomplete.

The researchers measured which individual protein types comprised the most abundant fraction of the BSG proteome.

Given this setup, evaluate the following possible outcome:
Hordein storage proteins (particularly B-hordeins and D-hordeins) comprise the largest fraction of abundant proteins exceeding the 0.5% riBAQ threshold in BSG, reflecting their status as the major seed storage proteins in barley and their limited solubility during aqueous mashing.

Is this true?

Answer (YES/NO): YES